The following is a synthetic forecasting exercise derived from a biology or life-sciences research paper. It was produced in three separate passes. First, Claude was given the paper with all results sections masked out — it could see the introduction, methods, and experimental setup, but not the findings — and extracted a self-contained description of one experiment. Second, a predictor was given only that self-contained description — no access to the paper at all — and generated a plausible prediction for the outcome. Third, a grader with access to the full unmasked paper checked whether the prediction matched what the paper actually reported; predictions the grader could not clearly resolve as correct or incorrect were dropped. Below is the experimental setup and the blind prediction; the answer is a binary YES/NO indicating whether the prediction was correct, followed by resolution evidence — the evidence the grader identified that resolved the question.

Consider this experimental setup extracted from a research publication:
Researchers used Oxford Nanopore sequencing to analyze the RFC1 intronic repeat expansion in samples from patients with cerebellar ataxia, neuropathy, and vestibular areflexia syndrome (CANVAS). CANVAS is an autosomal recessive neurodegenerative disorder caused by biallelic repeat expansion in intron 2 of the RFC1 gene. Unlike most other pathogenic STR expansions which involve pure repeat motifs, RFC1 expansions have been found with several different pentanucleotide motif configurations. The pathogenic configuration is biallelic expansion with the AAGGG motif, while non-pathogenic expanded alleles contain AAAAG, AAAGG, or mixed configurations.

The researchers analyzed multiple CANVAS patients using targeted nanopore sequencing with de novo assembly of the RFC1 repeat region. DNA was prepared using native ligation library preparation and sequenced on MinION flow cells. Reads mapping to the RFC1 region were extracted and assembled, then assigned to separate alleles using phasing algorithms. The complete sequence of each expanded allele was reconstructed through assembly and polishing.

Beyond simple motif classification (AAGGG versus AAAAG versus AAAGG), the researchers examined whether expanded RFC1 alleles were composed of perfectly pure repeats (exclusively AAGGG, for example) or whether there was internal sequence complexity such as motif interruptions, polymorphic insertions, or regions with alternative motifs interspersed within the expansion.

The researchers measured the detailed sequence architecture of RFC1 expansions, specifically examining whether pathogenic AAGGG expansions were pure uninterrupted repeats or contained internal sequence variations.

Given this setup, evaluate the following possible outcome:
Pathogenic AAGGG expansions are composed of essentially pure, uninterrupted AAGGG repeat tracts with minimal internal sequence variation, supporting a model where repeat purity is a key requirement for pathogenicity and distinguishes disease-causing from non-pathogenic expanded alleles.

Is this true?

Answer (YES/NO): NO